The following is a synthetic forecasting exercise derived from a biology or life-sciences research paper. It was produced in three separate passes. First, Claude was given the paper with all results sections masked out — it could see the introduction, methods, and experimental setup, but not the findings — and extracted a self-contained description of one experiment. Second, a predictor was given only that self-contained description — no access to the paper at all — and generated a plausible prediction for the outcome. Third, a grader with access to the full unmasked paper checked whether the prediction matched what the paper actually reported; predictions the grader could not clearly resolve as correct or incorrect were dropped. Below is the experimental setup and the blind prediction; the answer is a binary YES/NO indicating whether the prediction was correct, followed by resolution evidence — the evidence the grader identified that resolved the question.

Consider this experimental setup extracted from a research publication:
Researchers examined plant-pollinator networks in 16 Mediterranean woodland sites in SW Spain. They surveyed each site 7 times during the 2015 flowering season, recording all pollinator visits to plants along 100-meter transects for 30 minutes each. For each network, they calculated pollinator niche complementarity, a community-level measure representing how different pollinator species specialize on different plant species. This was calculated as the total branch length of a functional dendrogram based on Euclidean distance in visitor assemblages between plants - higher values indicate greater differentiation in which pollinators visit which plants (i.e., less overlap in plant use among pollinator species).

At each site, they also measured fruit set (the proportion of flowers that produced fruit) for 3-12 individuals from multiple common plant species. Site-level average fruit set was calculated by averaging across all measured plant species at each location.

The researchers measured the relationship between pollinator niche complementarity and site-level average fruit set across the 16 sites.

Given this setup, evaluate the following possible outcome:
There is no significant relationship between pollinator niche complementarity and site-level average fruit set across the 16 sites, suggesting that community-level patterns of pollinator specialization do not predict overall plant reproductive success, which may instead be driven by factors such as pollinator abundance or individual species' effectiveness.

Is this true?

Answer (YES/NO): NO